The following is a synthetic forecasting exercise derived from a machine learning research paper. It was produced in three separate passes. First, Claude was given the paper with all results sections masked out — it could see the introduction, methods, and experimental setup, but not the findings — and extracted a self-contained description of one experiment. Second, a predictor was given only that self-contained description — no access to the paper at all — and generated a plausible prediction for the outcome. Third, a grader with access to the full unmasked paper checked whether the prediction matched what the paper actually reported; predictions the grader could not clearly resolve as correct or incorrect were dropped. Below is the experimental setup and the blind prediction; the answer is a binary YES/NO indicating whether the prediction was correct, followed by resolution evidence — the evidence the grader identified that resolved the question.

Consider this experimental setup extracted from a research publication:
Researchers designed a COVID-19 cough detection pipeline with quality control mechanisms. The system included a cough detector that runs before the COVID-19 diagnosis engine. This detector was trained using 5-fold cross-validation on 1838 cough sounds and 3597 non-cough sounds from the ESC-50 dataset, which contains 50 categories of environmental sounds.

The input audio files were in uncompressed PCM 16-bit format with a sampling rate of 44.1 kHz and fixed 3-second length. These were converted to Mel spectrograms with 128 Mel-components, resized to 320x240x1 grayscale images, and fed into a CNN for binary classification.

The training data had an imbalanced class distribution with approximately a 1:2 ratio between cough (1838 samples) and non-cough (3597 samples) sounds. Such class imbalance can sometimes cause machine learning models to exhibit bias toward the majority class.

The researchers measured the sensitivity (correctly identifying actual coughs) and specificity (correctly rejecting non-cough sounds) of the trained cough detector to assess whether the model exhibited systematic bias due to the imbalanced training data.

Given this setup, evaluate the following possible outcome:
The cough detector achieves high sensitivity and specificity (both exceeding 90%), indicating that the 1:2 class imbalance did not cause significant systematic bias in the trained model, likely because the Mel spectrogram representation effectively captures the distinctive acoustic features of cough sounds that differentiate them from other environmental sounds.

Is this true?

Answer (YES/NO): YES